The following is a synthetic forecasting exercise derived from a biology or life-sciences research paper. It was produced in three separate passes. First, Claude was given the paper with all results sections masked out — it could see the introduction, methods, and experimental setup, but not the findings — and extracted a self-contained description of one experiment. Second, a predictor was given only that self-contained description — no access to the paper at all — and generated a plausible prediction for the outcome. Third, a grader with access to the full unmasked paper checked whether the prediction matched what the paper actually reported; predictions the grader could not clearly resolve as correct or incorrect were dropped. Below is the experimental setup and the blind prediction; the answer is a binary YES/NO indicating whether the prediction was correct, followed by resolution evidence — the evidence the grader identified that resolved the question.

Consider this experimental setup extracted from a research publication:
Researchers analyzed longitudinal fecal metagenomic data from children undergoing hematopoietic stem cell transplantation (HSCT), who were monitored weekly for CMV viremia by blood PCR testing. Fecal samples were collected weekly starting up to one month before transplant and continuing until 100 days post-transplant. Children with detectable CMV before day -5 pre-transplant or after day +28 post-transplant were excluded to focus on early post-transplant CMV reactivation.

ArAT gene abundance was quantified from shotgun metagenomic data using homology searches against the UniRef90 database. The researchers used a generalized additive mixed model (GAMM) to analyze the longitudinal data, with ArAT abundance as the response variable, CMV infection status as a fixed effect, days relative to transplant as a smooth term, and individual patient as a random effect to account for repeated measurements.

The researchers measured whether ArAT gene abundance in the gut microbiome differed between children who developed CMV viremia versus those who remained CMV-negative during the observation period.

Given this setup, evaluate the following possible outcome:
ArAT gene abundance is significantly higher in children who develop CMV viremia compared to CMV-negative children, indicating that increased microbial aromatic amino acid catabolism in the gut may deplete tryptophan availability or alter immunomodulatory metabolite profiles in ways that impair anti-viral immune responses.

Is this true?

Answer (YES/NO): NO